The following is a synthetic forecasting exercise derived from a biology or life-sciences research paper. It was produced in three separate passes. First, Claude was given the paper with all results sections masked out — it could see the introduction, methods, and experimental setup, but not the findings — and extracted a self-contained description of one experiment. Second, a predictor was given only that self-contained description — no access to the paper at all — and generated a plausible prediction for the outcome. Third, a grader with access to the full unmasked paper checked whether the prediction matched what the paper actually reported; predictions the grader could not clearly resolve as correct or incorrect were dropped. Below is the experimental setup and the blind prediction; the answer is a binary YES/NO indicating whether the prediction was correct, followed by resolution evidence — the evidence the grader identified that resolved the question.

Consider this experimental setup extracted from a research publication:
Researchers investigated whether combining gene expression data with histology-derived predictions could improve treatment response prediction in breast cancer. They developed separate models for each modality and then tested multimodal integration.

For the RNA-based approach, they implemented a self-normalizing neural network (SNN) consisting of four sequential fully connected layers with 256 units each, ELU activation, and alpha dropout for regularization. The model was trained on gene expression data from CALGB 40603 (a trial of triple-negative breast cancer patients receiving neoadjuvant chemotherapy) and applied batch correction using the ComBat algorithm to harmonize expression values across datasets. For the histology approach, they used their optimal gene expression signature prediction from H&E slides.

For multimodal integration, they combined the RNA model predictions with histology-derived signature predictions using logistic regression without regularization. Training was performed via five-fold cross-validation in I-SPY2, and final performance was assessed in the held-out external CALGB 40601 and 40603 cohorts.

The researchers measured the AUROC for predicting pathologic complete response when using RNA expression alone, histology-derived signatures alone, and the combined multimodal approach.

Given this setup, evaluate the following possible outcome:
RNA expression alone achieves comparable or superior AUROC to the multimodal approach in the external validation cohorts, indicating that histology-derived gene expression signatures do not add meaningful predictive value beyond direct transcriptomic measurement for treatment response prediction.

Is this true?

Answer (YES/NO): NO